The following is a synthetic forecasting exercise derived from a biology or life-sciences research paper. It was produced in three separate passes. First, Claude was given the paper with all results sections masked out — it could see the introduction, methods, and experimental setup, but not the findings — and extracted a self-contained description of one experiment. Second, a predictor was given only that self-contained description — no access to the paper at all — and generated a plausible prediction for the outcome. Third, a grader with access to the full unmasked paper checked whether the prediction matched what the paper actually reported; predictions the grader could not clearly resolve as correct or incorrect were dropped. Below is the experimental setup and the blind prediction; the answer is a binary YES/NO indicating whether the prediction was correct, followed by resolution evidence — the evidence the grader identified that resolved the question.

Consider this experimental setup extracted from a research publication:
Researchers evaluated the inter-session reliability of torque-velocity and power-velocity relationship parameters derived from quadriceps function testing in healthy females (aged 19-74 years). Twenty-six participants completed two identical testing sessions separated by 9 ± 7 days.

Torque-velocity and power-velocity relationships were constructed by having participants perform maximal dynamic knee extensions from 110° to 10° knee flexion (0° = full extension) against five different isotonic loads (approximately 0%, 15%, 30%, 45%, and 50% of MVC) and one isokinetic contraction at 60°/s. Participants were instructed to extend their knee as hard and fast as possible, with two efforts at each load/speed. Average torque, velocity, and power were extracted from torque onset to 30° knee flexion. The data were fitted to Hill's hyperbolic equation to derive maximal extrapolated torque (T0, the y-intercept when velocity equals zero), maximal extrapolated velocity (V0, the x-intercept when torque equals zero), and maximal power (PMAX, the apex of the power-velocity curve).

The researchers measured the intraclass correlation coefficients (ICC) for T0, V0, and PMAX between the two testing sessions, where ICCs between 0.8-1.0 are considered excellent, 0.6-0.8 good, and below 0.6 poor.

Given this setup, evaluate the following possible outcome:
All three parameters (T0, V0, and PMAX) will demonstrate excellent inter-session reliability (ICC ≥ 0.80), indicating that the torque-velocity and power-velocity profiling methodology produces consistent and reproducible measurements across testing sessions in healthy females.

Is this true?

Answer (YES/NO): YES